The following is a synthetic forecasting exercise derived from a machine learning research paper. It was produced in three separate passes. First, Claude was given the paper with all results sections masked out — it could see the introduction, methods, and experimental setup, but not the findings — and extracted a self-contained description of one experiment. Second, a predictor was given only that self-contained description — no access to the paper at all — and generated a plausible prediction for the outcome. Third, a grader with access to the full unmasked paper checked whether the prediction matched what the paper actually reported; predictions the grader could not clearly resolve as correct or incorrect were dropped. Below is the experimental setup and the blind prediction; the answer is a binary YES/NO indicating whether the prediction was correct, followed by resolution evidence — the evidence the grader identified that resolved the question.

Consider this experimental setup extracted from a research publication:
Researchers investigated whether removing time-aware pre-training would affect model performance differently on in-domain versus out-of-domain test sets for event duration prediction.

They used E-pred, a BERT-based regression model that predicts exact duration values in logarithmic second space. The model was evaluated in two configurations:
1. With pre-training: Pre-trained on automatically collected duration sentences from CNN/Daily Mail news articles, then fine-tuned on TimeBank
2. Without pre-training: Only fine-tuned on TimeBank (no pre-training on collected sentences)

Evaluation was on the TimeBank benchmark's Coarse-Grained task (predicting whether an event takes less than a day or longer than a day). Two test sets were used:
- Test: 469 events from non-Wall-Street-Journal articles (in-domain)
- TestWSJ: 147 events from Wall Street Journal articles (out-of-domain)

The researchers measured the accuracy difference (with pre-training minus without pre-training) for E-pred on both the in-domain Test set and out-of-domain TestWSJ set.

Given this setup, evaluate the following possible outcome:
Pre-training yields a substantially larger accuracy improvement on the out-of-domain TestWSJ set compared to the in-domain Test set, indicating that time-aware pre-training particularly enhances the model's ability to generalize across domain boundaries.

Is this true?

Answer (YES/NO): NO